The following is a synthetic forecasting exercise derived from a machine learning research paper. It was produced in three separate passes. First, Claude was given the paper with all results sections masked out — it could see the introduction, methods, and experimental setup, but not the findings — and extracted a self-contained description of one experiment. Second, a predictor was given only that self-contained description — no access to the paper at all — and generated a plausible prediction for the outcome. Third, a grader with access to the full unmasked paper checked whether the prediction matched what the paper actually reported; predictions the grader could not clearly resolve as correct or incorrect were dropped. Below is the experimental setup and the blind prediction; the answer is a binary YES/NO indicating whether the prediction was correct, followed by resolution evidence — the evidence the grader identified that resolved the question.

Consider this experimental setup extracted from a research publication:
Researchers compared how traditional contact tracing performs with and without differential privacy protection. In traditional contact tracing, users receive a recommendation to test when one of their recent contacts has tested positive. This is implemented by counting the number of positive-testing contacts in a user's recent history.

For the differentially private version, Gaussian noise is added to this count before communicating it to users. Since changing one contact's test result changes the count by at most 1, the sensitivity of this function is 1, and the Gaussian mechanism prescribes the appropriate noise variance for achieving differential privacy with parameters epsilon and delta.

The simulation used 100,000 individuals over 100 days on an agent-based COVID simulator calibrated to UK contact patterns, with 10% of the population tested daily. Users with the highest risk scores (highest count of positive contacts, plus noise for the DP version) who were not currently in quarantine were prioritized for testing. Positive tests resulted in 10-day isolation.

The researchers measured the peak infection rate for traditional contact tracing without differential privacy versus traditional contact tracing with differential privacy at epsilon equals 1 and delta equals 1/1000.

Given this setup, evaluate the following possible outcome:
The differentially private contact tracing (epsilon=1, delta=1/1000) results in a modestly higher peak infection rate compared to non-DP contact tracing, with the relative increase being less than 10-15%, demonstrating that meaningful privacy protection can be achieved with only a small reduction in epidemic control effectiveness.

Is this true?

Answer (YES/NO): NO